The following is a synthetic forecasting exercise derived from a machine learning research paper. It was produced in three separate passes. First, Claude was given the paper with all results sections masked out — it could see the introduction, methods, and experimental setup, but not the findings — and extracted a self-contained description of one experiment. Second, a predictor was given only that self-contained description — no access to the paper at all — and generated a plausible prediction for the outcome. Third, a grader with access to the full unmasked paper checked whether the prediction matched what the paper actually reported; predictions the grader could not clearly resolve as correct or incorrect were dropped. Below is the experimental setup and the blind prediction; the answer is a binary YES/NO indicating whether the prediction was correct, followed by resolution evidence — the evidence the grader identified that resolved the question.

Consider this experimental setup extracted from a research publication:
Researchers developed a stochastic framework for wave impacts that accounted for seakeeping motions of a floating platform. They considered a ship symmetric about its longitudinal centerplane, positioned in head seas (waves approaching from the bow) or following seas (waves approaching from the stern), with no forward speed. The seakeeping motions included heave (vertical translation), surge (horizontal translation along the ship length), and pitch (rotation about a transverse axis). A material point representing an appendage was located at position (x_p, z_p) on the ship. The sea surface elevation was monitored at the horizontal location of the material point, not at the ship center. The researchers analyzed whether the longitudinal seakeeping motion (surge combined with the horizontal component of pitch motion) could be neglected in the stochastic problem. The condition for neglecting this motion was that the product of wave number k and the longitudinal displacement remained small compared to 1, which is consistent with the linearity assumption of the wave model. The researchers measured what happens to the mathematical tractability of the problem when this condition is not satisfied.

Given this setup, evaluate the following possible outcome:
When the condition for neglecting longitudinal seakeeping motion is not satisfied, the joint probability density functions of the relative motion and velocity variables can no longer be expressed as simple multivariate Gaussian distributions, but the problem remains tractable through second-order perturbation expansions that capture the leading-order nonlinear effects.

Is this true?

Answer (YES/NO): NO